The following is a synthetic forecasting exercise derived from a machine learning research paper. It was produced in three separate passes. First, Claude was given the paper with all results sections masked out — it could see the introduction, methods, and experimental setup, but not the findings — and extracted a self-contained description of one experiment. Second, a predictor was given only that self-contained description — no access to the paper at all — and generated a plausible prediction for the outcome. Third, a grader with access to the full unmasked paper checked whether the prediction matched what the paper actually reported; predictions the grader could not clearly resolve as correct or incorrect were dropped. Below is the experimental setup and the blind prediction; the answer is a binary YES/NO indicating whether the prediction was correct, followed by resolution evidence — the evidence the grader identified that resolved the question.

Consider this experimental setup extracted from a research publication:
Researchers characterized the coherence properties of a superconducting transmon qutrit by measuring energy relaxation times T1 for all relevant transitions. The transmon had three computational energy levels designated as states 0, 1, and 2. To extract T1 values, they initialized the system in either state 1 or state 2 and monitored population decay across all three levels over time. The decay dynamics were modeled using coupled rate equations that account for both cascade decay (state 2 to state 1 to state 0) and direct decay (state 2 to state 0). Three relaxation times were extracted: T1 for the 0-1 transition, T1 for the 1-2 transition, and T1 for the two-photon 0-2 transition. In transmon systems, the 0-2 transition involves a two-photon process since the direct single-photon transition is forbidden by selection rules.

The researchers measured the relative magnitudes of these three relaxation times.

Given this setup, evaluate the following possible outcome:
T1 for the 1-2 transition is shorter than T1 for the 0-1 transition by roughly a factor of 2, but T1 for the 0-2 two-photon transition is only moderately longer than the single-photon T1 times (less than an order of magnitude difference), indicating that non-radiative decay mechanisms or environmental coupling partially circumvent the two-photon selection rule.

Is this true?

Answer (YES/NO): NO